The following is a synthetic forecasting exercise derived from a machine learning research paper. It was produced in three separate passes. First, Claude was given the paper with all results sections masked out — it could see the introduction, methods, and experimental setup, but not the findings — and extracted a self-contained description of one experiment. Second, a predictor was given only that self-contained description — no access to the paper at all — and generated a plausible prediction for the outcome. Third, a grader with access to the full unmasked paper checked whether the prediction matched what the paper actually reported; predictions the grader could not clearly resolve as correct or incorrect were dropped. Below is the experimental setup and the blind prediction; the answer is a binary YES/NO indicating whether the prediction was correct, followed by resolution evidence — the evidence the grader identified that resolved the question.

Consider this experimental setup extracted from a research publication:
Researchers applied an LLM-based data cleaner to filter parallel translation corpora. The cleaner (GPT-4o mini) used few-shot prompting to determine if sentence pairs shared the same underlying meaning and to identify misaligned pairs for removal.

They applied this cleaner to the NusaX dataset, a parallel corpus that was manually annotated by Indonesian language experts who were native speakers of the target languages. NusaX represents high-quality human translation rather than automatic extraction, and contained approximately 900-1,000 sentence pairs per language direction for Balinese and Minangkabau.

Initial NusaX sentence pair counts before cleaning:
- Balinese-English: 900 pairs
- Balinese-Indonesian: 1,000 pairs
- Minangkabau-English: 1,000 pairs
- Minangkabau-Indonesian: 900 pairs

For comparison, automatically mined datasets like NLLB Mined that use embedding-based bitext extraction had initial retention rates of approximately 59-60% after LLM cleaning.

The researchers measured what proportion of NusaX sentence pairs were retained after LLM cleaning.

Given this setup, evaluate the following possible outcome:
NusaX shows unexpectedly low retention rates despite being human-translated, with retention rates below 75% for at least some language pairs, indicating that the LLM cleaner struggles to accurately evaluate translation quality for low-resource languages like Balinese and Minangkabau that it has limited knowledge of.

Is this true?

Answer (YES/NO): NO